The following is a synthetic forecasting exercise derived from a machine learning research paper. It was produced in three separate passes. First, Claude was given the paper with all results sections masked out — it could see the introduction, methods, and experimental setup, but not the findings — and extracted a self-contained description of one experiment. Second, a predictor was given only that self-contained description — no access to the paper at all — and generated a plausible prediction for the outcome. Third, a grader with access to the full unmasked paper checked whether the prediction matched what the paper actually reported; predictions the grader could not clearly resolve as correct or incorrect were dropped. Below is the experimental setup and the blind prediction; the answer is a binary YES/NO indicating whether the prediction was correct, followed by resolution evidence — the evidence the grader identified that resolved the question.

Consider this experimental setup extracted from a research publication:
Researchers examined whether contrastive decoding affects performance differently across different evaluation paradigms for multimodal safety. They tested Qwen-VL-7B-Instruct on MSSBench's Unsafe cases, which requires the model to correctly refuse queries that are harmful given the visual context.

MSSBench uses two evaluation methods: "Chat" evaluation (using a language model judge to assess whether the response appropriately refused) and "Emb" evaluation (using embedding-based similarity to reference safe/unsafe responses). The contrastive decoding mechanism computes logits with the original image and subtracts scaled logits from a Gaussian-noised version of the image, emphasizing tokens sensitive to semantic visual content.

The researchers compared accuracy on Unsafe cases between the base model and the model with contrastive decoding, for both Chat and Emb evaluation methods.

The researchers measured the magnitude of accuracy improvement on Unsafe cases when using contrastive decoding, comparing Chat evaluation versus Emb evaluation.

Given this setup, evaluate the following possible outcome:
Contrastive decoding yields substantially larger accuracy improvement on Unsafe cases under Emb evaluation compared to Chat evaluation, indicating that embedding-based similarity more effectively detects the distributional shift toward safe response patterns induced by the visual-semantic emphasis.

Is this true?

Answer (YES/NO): YES